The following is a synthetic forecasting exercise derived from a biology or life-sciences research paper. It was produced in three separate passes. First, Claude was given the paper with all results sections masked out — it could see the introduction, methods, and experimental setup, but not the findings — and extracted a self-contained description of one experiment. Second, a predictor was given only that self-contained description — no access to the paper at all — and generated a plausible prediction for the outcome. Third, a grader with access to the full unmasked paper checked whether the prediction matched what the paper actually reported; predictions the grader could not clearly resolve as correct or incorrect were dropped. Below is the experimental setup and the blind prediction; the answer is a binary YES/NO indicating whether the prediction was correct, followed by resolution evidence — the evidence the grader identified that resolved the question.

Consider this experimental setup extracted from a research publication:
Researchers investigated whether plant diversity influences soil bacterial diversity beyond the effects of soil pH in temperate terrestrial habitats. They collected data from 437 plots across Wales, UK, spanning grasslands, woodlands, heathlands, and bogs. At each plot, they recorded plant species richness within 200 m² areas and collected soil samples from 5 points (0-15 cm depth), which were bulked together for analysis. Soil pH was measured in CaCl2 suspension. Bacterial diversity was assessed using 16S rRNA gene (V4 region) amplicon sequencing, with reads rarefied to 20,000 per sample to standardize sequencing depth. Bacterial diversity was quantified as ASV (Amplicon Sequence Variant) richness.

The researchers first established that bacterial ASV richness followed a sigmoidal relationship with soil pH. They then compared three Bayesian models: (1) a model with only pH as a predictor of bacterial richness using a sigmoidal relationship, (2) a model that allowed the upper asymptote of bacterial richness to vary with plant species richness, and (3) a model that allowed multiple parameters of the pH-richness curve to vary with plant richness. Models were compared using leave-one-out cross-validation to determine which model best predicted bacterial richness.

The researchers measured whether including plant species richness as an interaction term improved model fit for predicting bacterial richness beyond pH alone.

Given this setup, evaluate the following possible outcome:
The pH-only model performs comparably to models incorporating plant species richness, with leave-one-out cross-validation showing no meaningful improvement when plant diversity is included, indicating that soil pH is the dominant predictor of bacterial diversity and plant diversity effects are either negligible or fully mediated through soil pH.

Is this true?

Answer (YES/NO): YES